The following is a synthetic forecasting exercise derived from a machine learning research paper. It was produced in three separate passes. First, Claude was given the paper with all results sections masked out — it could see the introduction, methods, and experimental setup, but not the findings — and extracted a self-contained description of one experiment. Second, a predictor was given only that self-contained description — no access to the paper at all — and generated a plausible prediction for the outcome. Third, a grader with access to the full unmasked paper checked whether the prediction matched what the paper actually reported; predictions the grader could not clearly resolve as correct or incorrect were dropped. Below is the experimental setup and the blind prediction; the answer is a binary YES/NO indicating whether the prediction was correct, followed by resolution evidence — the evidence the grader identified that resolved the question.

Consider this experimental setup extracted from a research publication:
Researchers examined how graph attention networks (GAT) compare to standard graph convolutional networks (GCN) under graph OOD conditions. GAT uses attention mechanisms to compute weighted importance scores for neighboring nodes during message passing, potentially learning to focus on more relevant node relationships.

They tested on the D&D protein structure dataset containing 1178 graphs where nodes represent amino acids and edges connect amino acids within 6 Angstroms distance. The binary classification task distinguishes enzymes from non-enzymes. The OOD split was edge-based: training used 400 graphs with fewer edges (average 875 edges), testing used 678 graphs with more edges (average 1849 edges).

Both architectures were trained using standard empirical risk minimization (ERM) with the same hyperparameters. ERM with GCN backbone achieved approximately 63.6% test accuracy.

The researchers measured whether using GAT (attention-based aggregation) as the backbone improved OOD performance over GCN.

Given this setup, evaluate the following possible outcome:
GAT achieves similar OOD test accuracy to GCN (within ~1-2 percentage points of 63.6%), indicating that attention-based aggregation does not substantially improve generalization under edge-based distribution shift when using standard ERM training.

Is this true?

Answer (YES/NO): YES